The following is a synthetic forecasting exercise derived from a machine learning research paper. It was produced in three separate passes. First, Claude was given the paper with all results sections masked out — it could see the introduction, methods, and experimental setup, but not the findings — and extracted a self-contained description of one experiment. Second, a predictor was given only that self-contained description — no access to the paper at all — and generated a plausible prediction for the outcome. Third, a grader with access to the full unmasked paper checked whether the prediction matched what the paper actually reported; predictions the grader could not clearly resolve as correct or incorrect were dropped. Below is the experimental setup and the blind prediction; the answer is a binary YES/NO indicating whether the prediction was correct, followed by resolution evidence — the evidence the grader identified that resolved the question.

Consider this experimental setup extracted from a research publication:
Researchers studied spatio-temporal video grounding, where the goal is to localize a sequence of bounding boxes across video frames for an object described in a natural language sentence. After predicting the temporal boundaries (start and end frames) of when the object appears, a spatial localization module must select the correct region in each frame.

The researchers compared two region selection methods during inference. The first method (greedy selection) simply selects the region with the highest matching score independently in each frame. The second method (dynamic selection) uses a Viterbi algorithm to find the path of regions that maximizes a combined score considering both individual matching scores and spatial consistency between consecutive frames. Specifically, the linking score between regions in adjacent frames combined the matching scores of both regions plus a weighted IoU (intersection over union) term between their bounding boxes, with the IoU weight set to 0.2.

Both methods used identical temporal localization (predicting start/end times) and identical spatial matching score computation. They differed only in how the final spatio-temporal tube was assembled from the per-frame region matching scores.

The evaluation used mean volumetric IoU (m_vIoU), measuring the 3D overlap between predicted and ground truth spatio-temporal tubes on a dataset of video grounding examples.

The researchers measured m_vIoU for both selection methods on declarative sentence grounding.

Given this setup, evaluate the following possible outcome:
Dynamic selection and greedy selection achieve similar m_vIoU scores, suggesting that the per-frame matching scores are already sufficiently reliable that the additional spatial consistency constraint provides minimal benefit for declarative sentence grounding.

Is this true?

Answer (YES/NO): NO